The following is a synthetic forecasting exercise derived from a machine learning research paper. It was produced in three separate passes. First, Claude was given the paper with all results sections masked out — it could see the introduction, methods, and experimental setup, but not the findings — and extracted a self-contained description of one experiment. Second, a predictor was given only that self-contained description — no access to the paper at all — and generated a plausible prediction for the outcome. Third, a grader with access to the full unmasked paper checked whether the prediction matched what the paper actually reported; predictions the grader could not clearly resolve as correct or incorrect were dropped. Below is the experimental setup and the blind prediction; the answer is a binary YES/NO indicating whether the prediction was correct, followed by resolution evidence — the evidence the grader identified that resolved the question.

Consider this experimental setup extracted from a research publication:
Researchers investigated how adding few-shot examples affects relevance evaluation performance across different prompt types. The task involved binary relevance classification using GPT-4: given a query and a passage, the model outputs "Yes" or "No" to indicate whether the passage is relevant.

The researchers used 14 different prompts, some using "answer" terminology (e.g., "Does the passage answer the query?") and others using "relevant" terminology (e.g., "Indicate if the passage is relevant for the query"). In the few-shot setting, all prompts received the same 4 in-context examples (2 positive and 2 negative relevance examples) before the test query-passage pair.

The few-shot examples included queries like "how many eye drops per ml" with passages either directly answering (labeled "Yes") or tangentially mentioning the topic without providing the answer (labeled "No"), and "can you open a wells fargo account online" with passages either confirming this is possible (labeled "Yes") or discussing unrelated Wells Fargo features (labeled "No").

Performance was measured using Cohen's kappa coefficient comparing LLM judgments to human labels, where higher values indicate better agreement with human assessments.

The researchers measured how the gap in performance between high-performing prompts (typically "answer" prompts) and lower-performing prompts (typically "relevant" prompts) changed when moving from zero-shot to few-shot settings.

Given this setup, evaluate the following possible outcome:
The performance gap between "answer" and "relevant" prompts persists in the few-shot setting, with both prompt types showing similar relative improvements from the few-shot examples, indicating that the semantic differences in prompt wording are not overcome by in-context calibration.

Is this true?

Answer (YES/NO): NO